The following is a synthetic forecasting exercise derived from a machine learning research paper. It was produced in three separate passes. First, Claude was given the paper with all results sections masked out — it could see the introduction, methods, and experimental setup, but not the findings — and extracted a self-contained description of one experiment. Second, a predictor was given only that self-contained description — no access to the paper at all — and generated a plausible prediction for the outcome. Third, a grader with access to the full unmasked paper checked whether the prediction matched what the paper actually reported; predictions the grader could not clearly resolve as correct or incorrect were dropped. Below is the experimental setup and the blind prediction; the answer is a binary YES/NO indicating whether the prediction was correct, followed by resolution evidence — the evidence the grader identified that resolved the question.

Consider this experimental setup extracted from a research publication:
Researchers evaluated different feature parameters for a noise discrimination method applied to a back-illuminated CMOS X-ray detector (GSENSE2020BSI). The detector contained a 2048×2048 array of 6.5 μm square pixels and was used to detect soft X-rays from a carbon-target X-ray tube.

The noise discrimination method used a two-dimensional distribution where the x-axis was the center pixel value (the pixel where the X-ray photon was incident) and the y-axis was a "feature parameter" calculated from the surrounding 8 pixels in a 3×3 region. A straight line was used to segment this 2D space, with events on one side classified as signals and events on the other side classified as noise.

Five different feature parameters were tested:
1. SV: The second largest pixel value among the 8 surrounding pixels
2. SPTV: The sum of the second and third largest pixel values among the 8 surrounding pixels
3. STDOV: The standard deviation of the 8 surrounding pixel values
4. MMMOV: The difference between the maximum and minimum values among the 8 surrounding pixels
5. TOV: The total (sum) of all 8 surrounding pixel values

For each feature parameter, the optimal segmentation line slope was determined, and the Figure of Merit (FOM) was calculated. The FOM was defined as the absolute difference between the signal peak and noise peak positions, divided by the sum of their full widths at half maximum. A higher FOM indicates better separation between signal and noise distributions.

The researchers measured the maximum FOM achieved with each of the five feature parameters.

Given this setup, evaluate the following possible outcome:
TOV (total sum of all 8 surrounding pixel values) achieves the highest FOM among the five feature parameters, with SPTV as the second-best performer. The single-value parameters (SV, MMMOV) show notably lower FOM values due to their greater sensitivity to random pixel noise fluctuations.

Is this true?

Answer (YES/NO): NO